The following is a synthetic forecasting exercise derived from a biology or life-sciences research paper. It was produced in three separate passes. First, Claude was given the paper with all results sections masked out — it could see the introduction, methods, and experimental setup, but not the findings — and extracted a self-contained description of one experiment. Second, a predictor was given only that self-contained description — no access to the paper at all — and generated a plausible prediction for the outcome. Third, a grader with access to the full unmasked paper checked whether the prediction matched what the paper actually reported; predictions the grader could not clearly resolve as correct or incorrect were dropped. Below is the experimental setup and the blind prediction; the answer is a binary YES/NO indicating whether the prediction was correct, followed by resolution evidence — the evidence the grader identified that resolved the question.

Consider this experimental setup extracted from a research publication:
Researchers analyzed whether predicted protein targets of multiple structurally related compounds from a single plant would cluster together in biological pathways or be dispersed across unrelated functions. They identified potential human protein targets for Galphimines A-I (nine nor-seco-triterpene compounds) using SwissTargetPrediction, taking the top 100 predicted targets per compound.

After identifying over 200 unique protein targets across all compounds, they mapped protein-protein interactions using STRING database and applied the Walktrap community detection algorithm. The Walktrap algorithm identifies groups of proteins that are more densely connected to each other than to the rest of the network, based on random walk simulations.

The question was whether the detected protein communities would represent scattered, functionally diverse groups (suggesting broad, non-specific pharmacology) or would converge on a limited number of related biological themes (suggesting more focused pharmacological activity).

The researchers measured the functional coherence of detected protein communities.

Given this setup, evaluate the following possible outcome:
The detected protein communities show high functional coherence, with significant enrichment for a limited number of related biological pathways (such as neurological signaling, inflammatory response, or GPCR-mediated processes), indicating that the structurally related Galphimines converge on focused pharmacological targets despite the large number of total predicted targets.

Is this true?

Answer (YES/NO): YES